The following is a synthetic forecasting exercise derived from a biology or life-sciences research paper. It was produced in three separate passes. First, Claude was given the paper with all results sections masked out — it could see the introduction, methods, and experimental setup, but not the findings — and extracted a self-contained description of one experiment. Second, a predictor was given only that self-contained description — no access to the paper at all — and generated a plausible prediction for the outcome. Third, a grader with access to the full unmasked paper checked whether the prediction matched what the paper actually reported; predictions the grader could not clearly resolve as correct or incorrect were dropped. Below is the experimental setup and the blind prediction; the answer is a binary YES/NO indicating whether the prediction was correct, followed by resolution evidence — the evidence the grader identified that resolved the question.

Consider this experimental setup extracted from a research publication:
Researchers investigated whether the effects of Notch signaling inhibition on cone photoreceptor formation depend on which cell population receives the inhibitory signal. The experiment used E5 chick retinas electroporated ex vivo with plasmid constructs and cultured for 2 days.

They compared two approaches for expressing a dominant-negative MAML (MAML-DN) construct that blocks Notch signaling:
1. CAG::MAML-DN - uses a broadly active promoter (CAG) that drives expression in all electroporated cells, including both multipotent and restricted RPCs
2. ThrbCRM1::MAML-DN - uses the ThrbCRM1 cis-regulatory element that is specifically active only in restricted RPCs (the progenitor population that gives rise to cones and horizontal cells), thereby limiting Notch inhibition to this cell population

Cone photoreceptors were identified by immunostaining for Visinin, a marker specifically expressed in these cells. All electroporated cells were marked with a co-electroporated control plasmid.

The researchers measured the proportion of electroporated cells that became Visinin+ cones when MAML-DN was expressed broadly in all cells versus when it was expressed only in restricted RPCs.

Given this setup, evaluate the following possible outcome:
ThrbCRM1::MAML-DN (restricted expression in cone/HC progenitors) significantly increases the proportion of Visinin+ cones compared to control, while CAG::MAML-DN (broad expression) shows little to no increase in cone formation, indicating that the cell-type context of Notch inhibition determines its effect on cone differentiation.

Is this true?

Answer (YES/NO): NO